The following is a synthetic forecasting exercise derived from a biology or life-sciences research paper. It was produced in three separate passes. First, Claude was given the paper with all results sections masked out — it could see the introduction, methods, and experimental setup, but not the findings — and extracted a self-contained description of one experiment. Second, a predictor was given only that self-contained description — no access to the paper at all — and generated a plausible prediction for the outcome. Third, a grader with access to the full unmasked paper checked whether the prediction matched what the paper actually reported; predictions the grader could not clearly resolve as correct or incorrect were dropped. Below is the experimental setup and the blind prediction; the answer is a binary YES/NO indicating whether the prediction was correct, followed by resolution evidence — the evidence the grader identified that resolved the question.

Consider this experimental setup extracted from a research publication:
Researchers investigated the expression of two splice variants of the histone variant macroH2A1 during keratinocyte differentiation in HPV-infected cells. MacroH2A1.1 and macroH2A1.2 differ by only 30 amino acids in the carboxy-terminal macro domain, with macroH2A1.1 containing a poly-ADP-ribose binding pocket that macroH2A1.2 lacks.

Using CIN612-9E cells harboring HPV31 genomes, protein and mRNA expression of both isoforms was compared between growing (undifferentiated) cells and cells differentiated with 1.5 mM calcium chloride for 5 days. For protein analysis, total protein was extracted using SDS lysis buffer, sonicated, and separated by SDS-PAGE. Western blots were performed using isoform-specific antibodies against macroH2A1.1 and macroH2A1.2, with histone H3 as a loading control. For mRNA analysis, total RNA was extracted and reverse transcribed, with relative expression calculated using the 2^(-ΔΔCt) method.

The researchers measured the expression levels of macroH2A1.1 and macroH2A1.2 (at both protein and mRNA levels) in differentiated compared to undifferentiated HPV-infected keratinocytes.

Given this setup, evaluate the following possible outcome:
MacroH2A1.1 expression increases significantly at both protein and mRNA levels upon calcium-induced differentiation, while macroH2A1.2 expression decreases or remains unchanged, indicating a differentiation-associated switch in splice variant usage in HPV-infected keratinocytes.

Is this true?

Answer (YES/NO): NO